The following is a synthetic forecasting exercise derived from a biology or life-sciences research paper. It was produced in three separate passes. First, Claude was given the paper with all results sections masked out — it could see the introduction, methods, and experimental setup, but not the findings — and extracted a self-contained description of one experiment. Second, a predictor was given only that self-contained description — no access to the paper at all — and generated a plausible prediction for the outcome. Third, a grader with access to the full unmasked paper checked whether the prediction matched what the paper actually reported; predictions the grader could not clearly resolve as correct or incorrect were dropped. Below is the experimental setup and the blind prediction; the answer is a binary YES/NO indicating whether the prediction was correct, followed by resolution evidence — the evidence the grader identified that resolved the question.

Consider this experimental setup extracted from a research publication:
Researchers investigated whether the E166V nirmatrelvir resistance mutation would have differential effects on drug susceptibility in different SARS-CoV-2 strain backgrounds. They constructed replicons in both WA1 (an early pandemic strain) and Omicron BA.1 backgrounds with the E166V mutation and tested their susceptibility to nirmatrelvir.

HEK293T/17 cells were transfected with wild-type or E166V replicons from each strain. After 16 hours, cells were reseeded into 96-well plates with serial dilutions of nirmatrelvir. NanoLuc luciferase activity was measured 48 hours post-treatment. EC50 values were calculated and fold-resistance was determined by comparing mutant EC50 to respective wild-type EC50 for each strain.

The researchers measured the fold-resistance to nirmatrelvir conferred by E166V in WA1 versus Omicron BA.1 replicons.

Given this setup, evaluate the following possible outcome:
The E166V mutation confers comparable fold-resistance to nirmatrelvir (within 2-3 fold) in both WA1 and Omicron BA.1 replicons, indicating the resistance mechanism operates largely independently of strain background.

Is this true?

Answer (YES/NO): YES